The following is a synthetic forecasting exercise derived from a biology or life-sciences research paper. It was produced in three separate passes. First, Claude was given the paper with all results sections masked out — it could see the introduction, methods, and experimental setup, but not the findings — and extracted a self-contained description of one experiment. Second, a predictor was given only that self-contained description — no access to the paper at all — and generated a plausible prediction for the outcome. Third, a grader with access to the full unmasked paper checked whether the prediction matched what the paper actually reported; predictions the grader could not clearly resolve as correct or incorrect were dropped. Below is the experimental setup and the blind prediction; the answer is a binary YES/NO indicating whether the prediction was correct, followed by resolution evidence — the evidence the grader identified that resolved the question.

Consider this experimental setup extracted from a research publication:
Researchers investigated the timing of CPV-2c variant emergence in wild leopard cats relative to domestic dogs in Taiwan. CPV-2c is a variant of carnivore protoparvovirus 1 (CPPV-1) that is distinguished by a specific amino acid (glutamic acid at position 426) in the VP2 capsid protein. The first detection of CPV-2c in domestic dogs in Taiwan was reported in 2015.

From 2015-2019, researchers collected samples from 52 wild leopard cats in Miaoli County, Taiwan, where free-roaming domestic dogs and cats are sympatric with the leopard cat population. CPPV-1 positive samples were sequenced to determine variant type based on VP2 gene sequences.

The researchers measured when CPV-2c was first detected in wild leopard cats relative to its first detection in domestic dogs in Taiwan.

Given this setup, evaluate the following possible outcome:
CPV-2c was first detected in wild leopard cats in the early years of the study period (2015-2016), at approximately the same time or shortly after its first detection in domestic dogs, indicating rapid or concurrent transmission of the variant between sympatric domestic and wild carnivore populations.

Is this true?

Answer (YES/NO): NO